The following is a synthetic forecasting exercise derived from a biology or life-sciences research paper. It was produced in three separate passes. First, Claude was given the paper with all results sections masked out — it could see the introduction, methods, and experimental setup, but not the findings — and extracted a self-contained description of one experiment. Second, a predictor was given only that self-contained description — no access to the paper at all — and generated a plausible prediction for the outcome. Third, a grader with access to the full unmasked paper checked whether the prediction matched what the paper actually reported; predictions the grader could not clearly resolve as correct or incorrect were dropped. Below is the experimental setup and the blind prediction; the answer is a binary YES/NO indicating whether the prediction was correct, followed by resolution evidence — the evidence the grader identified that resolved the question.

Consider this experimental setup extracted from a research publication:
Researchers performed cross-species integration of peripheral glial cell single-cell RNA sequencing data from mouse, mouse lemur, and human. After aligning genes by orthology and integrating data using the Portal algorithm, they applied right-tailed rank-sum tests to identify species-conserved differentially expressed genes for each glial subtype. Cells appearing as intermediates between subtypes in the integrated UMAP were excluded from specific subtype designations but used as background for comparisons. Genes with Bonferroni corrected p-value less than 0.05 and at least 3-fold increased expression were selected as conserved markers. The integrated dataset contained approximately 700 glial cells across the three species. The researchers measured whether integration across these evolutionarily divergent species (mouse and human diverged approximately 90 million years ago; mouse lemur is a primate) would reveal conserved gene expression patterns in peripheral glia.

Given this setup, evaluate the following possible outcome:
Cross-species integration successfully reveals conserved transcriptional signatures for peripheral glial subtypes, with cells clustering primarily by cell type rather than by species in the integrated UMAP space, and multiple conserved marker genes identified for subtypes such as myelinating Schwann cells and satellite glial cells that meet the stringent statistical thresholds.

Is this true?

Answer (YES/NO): NO